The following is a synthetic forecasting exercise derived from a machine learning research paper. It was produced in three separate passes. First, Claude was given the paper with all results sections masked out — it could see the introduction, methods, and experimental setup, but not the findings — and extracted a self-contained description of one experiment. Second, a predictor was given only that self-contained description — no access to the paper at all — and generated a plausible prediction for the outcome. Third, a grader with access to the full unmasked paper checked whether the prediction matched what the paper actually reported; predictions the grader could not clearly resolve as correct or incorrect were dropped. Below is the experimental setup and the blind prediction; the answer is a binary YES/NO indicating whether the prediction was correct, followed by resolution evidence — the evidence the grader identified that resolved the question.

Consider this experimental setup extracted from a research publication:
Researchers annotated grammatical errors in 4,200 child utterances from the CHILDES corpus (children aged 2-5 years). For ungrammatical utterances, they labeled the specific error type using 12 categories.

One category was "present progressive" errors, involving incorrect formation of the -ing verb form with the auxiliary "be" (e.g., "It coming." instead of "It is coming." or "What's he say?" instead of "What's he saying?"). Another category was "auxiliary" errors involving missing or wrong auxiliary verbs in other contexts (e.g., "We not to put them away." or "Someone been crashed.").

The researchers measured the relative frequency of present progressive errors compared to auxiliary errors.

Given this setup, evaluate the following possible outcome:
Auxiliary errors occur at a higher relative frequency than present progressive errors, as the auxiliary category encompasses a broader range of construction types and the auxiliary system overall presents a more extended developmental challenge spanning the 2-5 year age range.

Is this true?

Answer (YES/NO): YES